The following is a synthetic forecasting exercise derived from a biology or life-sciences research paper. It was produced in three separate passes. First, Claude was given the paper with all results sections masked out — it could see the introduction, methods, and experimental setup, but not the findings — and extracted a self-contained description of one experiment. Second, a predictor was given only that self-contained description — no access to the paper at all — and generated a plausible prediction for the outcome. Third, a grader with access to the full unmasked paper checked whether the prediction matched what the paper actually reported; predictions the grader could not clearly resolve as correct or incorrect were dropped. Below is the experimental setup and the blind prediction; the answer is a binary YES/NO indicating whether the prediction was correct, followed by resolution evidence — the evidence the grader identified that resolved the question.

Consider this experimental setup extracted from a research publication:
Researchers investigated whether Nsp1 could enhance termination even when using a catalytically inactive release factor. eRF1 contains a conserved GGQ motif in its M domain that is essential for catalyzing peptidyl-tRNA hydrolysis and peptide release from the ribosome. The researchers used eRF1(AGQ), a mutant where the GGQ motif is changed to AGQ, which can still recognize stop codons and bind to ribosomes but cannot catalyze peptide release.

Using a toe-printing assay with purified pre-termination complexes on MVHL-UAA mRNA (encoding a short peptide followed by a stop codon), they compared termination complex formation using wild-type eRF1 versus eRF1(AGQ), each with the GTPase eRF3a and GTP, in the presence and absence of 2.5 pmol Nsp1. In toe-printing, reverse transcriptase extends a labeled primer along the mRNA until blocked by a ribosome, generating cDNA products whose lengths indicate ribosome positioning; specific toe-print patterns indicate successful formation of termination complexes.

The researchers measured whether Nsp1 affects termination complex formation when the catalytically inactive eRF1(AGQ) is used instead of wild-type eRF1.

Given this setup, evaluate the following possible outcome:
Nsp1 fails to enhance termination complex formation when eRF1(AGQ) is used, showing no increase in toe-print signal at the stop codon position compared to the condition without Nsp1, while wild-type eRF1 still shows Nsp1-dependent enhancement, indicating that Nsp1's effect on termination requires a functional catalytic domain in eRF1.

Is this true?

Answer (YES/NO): NO